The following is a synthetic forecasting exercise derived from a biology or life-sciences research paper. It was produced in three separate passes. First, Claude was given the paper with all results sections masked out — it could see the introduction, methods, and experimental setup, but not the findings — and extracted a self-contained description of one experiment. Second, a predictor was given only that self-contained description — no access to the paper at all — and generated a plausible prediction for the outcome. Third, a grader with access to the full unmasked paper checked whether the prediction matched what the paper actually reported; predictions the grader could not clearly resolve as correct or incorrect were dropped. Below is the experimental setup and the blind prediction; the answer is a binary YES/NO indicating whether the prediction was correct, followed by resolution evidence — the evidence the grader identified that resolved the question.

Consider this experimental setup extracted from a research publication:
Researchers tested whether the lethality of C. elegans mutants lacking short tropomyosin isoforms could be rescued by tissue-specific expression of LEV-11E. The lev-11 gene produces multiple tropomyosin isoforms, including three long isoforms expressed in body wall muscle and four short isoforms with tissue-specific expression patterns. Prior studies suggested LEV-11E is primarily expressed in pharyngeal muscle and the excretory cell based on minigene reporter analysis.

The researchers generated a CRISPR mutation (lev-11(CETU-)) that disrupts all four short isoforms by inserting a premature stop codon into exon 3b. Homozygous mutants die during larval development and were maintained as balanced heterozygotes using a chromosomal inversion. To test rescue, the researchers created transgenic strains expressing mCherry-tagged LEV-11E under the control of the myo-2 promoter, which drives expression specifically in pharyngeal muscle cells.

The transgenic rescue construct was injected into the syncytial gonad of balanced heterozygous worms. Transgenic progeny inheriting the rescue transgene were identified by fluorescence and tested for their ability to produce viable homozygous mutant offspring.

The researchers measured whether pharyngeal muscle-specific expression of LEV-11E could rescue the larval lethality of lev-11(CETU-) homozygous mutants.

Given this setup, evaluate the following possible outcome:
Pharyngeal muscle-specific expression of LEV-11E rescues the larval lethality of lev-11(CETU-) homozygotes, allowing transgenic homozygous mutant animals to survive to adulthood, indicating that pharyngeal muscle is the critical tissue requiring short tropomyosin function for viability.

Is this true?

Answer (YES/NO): YES